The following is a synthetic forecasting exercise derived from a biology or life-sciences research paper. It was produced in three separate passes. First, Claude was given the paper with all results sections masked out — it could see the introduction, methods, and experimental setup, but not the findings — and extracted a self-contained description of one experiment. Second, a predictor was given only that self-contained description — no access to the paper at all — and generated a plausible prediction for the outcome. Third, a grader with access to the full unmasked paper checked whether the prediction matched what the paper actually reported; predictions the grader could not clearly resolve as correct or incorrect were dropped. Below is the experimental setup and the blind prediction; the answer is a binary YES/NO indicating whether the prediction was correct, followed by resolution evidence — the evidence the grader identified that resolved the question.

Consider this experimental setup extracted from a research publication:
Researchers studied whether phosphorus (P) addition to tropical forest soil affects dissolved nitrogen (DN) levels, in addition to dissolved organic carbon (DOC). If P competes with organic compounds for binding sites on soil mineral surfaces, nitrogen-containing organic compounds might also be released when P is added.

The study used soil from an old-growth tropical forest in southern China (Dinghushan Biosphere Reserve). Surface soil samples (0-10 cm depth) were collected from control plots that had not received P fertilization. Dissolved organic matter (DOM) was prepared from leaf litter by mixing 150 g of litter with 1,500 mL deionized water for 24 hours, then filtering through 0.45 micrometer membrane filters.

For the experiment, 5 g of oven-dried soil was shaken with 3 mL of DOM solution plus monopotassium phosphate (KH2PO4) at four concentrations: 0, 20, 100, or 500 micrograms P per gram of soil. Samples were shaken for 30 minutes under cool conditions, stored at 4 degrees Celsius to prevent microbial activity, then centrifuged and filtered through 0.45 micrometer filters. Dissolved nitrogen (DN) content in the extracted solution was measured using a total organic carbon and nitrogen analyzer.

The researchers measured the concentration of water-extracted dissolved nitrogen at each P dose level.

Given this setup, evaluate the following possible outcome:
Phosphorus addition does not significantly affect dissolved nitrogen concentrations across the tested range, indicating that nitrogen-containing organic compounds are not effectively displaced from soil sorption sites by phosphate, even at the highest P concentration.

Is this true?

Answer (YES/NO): NO